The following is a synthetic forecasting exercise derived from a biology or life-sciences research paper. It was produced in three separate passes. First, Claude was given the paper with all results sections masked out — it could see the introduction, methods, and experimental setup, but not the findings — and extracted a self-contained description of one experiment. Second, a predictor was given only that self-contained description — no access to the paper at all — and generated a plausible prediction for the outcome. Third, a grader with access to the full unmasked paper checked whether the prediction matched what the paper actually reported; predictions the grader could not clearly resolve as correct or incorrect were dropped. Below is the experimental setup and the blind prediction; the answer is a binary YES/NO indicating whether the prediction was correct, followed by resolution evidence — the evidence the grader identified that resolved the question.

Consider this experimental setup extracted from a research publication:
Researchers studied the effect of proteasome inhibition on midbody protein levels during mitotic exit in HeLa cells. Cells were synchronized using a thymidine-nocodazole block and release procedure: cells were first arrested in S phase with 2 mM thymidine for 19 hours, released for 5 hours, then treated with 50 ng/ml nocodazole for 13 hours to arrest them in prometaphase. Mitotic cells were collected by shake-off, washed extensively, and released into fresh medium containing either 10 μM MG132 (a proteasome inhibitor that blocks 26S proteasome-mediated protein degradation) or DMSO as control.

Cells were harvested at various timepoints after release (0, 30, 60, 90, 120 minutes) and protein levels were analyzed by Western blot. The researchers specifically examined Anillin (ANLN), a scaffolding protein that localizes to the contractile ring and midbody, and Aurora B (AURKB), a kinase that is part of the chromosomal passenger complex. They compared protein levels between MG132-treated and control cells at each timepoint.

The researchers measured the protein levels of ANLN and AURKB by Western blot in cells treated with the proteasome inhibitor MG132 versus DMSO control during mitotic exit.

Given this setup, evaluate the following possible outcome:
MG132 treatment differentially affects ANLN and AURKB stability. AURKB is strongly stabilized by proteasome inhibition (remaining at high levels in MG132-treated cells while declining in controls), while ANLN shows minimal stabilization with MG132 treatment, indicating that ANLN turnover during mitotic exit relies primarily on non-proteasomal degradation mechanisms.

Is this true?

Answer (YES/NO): NO